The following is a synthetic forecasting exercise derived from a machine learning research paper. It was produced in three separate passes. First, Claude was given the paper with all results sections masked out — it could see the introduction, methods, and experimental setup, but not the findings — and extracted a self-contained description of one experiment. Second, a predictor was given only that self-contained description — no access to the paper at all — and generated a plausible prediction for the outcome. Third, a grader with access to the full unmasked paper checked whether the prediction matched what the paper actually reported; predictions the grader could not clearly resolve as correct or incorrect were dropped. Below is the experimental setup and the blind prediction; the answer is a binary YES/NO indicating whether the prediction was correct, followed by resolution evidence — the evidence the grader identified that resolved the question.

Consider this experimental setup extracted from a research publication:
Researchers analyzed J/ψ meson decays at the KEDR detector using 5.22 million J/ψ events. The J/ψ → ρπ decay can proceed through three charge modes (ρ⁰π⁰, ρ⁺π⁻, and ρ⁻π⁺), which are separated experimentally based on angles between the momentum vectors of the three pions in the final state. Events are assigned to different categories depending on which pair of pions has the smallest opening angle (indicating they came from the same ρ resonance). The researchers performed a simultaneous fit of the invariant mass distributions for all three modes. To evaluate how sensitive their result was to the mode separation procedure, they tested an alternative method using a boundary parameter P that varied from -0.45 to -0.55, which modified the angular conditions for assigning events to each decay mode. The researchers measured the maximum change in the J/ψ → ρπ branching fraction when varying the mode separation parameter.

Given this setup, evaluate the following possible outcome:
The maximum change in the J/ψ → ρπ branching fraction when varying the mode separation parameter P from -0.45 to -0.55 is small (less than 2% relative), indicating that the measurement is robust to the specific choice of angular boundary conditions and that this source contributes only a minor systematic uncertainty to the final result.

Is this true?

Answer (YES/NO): YES